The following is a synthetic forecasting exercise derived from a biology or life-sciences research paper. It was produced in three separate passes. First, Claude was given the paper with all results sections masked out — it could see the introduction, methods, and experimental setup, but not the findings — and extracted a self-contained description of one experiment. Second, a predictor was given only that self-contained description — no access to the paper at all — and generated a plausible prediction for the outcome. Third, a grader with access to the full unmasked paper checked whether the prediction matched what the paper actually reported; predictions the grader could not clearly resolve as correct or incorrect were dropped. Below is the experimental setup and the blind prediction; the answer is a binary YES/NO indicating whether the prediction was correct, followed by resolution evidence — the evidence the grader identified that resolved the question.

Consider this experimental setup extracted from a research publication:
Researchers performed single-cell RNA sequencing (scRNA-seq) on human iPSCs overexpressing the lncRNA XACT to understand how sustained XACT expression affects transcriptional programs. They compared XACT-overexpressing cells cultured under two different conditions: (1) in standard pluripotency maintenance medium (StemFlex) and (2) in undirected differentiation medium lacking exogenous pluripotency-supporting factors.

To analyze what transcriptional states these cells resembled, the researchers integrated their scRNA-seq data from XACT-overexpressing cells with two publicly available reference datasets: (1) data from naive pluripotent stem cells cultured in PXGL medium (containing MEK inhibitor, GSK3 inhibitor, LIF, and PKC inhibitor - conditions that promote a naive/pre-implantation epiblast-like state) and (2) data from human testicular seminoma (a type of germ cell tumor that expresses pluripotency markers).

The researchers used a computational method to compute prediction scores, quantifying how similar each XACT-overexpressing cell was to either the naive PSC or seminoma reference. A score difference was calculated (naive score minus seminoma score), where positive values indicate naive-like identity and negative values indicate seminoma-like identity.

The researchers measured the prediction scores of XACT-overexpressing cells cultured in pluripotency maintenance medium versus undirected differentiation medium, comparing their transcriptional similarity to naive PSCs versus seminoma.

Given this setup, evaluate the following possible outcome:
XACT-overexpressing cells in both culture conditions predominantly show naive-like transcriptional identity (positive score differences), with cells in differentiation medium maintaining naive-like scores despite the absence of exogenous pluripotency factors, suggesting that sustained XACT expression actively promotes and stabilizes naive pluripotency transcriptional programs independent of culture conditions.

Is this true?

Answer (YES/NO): NO